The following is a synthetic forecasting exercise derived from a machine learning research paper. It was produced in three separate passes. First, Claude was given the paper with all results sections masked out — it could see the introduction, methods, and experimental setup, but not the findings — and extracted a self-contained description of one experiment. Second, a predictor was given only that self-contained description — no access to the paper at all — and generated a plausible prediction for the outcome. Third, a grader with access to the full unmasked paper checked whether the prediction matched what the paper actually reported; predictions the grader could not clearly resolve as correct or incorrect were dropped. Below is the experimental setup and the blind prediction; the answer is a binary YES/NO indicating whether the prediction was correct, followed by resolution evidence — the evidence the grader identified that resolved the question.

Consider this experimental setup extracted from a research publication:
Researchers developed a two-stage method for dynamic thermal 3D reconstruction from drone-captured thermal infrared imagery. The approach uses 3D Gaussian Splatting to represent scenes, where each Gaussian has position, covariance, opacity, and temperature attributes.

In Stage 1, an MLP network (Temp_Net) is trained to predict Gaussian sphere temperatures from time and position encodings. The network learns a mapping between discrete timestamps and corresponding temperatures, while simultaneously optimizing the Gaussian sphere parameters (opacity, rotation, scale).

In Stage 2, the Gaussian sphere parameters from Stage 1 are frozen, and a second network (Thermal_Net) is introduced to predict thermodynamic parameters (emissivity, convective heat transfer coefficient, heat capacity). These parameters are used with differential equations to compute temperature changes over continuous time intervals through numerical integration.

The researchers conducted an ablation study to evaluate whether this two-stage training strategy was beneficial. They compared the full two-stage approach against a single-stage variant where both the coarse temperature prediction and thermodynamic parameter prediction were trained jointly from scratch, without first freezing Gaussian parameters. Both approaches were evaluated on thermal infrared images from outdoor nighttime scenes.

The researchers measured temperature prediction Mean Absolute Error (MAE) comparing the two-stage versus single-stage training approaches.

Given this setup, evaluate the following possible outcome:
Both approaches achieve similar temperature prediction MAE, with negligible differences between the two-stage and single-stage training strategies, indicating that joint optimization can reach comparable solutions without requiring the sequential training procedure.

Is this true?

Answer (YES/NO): NO